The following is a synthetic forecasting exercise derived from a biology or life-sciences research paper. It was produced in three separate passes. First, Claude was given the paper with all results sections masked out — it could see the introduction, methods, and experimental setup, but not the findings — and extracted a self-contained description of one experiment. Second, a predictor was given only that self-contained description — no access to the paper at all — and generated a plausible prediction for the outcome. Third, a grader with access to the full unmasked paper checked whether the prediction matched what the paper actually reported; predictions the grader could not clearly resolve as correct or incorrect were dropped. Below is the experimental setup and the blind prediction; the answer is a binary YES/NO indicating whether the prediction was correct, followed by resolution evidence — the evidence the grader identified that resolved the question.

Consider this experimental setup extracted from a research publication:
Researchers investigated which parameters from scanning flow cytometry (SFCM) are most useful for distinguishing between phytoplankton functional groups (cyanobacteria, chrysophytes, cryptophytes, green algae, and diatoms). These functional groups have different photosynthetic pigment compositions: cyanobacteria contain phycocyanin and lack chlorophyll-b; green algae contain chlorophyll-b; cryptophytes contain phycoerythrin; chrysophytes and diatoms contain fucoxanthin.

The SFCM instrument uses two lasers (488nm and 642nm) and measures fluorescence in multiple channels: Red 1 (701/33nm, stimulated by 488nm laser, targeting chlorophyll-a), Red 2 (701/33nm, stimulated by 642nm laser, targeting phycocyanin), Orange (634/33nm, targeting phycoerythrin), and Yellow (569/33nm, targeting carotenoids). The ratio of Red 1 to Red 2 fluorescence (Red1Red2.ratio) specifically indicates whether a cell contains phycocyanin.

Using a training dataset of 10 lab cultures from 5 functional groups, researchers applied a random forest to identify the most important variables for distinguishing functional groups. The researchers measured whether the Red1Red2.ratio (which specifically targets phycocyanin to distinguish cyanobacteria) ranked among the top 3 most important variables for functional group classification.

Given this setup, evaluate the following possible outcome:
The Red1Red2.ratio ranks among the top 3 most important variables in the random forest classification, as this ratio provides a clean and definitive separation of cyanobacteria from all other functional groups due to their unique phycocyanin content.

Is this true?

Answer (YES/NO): YES